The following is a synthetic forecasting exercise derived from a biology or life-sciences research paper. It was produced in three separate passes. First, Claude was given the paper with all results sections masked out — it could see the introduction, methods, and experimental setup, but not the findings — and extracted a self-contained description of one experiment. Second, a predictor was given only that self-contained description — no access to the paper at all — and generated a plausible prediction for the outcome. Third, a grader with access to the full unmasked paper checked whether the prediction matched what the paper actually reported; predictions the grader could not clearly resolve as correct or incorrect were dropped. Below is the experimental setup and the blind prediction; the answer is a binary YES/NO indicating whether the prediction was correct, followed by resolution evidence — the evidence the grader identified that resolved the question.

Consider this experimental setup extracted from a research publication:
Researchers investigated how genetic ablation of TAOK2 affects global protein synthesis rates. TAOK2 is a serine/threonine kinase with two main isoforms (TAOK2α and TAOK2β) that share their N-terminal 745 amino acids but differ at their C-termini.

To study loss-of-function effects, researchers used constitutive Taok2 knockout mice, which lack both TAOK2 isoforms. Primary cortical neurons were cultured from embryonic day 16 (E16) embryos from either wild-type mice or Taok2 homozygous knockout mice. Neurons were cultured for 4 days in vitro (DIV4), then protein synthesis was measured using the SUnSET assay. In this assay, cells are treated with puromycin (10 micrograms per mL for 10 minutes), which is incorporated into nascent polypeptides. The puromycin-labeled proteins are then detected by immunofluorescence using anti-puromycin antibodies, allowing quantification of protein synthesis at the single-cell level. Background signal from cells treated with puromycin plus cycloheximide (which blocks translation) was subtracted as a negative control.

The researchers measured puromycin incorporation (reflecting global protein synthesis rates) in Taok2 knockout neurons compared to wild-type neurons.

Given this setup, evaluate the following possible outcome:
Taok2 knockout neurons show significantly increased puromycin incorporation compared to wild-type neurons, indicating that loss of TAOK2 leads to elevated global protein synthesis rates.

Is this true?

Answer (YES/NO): YES